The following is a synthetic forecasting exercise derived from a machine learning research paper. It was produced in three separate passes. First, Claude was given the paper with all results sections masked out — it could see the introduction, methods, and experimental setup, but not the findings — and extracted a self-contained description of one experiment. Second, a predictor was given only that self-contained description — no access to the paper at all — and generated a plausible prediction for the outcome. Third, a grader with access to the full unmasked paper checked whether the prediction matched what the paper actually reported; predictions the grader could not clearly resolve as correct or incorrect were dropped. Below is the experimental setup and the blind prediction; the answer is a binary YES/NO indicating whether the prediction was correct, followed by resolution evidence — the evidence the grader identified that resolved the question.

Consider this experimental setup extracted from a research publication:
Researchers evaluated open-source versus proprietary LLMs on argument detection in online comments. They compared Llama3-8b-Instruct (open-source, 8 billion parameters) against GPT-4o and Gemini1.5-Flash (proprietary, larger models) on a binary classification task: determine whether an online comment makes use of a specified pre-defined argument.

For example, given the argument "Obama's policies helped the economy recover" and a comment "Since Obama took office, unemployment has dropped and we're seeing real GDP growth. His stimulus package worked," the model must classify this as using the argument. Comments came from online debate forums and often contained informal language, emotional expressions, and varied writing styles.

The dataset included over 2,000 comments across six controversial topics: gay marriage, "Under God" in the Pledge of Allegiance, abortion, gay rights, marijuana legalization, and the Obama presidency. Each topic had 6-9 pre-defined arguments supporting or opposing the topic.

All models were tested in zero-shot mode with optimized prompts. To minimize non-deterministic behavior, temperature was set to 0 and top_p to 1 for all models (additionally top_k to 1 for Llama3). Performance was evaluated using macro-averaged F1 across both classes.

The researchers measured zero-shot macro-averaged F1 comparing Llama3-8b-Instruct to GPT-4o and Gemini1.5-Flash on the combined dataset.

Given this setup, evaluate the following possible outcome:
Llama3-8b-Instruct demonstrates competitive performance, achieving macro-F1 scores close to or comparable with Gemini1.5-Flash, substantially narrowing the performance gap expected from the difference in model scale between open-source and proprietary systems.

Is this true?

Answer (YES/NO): NO